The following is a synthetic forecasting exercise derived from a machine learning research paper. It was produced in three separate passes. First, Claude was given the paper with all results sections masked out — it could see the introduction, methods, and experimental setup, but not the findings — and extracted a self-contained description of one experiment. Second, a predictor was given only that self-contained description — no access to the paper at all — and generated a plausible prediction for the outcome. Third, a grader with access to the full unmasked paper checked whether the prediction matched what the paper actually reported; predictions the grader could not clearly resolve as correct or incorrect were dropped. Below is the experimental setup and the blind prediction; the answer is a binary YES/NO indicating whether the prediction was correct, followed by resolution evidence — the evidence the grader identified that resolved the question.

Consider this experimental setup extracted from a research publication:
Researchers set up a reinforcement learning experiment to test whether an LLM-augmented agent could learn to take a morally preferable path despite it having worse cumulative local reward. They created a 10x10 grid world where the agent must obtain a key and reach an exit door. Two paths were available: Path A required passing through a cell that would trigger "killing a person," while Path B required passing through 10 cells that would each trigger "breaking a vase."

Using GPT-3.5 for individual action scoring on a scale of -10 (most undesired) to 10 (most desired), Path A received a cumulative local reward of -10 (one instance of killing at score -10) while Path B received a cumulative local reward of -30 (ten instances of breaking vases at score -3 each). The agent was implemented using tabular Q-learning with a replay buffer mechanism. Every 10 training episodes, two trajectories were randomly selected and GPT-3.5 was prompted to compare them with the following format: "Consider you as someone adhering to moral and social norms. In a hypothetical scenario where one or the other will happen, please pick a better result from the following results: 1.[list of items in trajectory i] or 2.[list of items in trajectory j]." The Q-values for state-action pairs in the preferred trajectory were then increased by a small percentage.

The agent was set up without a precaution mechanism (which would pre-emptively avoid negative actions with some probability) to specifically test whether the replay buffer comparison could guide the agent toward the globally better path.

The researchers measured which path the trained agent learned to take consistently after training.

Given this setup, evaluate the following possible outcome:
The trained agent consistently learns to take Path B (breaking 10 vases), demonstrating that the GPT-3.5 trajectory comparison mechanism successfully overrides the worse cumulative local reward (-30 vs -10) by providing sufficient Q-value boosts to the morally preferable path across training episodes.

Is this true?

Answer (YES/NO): YES